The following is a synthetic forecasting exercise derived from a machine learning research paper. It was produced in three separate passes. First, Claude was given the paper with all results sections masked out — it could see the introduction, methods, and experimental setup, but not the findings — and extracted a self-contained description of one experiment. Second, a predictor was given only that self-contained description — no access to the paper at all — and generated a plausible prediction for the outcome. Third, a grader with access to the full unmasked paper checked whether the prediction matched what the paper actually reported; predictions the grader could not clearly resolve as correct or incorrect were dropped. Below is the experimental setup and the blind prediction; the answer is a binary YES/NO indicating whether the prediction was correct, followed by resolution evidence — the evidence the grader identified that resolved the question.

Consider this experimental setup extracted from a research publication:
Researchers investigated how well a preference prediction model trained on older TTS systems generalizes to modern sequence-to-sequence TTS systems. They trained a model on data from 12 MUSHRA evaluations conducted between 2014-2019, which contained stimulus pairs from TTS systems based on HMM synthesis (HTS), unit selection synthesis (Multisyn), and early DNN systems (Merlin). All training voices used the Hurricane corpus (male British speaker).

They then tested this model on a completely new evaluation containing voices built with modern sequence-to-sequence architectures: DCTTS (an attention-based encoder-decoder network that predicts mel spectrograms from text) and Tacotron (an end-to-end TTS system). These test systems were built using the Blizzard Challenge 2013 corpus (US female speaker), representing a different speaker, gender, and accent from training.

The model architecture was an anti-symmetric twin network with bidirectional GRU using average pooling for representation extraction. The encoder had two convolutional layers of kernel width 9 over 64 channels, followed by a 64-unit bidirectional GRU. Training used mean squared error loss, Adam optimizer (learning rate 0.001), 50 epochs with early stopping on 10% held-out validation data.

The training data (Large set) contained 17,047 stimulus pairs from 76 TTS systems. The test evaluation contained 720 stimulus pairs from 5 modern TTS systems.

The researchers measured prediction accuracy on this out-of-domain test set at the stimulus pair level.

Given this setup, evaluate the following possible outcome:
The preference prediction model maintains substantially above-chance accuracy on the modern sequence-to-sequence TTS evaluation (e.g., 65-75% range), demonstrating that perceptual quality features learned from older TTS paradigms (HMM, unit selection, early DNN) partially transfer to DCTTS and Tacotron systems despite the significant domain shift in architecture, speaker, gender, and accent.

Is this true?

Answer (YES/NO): YES